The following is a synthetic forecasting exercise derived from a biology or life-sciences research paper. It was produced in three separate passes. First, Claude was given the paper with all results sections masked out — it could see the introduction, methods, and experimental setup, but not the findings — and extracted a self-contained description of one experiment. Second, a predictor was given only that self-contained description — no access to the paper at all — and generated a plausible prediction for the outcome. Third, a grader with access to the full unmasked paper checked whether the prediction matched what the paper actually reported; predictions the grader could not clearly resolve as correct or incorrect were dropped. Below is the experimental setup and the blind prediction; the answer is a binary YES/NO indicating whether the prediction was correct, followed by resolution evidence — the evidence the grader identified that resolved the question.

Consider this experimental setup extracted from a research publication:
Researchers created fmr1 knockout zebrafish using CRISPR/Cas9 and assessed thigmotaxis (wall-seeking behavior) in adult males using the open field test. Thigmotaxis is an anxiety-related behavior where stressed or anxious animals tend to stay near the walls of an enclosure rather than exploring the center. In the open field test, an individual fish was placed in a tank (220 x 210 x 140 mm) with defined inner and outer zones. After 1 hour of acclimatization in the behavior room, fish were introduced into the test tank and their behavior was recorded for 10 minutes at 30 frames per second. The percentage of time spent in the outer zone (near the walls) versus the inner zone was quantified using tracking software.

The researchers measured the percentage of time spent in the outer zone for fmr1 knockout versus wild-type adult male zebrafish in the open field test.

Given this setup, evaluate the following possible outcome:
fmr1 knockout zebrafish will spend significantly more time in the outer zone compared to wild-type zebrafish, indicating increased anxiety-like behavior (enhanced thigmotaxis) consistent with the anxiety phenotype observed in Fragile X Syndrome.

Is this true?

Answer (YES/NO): YES